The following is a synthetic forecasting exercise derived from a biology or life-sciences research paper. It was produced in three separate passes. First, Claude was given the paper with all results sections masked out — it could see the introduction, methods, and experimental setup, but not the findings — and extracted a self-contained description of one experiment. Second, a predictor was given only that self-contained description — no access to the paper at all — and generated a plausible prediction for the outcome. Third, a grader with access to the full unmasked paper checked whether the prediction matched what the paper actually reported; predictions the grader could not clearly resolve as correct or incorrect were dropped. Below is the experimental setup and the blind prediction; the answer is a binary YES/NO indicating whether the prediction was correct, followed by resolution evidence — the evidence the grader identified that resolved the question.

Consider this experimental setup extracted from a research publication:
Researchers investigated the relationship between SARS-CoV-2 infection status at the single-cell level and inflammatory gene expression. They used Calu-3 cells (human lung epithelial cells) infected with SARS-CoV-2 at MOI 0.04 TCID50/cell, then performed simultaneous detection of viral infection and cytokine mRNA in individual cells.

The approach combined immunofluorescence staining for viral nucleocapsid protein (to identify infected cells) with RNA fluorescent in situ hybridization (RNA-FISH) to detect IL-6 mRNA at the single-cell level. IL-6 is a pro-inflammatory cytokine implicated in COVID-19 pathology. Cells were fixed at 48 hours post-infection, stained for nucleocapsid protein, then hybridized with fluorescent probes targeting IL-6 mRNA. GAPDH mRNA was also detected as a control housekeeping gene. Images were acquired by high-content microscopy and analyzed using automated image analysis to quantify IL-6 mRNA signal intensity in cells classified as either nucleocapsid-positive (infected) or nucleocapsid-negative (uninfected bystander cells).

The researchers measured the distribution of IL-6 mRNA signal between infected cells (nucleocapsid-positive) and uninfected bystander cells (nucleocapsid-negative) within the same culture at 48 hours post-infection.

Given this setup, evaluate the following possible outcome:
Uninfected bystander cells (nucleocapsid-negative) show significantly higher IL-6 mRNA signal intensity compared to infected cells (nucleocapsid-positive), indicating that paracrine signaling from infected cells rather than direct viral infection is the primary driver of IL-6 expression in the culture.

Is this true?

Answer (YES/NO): NO